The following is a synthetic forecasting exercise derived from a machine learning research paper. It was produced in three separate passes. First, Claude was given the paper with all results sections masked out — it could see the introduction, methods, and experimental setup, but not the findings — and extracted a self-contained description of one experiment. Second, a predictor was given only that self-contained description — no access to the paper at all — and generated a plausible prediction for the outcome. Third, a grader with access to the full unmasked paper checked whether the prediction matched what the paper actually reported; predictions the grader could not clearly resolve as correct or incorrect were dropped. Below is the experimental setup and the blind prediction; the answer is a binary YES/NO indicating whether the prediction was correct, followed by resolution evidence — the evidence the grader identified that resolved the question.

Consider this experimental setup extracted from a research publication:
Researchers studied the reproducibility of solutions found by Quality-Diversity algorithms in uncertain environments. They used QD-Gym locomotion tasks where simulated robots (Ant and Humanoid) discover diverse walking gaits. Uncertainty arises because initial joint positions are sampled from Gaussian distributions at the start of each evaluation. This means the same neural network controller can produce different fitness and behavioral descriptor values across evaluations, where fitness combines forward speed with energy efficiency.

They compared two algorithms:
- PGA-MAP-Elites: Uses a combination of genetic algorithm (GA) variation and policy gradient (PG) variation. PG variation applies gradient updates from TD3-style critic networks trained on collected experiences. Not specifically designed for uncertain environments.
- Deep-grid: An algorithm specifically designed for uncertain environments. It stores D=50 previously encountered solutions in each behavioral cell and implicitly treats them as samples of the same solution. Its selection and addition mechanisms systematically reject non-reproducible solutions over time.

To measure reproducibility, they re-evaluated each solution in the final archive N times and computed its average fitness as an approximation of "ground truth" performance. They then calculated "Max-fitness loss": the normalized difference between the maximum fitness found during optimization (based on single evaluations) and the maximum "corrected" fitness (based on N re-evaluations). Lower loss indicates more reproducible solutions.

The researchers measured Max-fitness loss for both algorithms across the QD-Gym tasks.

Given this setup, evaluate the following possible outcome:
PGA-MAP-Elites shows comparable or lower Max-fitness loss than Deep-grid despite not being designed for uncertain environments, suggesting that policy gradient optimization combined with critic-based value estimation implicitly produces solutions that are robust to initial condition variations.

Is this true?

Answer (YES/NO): YES